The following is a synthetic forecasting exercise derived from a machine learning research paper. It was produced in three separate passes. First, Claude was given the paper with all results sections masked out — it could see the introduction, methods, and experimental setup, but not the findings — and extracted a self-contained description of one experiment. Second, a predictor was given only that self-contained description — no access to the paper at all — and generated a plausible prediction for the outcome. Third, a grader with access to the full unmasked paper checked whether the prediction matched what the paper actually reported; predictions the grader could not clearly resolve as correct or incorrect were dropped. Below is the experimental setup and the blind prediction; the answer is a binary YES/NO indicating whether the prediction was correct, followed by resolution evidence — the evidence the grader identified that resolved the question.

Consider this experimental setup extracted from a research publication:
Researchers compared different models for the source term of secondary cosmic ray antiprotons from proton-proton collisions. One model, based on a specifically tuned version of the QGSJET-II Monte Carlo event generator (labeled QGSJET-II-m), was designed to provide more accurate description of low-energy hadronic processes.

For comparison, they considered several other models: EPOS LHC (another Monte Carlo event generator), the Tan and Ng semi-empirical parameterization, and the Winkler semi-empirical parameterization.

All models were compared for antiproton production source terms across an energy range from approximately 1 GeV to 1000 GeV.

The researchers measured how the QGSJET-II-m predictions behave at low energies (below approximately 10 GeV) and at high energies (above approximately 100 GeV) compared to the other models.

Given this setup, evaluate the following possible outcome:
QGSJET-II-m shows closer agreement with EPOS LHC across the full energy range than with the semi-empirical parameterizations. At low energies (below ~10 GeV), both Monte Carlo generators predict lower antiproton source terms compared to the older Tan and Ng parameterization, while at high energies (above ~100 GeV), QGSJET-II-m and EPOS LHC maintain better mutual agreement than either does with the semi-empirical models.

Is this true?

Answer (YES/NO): NO